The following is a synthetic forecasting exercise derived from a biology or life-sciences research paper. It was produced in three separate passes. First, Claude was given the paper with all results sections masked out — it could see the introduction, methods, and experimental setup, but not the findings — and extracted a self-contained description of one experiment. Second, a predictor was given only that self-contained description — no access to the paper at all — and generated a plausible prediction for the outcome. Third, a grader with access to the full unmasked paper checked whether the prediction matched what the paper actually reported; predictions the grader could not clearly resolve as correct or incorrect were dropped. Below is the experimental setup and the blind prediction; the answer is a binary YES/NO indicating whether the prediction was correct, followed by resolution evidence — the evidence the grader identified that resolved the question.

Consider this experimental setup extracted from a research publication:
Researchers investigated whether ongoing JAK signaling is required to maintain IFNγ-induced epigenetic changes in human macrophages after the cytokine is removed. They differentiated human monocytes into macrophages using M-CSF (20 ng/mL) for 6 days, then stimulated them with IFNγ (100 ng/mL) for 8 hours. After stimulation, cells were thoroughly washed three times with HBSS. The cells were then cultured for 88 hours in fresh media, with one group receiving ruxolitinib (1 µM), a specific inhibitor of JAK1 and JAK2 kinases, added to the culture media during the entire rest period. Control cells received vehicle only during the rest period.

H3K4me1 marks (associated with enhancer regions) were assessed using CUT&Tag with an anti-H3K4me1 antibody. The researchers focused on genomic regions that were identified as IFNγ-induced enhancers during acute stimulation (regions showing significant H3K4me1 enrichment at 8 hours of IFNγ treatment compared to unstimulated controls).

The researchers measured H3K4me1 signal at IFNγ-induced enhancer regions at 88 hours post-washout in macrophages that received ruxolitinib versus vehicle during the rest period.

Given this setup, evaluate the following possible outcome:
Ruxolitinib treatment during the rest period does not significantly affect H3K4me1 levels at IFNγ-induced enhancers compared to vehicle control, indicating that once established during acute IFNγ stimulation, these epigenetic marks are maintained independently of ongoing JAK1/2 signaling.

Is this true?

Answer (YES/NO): NO